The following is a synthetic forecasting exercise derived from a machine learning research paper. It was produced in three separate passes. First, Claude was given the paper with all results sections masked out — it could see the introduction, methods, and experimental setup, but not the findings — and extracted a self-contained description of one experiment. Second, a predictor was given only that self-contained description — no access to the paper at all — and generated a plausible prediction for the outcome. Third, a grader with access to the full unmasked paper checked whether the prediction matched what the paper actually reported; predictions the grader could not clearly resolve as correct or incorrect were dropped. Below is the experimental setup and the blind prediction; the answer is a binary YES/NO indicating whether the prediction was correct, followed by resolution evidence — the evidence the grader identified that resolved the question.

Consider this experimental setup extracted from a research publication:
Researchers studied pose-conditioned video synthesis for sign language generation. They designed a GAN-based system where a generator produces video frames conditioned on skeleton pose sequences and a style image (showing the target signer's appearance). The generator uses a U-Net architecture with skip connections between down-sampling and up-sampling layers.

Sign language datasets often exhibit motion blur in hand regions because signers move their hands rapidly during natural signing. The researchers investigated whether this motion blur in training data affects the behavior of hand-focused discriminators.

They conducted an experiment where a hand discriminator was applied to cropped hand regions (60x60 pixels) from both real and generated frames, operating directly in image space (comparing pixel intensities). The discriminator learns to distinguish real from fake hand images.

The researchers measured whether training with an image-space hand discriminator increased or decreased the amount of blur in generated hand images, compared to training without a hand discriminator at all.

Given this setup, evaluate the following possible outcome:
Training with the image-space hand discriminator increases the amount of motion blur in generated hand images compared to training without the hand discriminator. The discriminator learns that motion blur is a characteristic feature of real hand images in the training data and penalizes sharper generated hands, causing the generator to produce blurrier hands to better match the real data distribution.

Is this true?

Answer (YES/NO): YES